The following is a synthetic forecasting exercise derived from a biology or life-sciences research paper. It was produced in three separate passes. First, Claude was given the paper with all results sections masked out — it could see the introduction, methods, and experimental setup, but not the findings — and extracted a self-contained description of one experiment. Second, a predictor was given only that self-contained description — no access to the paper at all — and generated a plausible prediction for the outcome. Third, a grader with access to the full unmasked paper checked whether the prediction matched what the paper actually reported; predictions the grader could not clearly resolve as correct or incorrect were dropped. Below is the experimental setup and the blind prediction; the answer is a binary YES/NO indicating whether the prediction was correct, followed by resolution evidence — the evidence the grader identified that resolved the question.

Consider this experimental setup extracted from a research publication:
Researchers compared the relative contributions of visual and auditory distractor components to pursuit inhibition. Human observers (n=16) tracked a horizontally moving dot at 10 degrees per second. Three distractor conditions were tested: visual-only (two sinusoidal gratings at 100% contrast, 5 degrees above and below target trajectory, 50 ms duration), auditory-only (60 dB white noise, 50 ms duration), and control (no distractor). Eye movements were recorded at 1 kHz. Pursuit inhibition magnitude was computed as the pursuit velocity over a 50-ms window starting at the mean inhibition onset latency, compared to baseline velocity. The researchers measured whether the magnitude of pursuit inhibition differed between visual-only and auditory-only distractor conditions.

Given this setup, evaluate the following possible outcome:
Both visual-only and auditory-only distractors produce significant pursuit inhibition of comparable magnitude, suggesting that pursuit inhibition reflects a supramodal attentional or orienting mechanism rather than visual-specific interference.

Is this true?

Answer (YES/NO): NO